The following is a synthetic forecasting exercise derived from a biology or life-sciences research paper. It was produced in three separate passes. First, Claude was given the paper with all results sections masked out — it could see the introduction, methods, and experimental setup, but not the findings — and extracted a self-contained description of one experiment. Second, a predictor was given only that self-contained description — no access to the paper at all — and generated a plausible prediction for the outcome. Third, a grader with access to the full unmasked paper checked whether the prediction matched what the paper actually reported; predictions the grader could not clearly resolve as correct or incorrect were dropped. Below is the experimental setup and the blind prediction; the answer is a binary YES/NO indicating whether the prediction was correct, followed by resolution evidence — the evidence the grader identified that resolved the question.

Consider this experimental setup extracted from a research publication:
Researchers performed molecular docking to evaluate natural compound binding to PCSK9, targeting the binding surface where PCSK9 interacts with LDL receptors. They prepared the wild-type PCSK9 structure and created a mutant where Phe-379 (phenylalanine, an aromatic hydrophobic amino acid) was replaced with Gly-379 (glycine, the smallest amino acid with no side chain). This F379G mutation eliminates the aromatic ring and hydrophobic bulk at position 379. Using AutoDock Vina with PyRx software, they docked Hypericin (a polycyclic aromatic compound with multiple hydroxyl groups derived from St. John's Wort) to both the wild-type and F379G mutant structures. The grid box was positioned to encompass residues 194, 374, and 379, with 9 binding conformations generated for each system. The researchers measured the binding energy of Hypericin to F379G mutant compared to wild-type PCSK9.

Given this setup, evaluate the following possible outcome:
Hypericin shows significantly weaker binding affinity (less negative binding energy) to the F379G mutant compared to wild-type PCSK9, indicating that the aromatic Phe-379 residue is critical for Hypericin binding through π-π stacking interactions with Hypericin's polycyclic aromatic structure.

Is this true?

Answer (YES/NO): YES